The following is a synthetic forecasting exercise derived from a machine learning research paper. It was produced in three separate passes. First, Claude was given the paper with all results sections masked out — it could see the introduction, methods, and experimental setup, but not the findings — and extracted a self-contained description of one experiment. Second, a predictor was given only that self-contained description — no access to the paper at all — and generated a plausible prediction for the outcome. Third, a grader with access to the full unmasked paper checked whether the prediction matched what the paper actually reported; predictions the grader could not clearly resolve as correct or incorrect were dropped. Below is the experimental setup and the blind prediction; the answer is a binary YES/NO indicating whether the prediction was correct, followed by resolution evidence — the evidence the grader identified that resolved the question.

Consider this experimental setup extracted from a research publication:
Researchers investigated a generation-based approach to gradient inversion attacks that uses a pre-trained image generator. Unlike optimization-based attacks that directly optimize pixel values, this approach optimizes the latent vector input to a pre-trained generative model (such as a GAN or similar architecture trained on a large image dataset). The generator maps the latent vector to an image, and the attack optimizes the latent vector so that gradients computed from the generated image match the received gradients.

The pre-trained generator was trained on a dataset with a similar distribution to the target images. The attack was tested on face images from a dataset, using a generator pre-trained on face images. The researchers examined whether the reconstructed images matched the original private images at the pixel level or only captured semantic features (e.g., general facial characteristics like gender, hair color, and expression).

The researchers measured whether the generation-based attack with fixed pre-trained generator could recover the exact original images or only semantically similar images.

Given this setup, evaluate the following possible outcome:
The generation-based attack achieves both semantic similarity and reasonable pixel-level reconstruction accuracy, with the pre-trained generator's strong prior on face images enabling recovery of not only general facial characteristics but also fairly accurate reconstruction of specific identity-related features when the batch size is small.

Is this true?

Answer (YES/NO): NO